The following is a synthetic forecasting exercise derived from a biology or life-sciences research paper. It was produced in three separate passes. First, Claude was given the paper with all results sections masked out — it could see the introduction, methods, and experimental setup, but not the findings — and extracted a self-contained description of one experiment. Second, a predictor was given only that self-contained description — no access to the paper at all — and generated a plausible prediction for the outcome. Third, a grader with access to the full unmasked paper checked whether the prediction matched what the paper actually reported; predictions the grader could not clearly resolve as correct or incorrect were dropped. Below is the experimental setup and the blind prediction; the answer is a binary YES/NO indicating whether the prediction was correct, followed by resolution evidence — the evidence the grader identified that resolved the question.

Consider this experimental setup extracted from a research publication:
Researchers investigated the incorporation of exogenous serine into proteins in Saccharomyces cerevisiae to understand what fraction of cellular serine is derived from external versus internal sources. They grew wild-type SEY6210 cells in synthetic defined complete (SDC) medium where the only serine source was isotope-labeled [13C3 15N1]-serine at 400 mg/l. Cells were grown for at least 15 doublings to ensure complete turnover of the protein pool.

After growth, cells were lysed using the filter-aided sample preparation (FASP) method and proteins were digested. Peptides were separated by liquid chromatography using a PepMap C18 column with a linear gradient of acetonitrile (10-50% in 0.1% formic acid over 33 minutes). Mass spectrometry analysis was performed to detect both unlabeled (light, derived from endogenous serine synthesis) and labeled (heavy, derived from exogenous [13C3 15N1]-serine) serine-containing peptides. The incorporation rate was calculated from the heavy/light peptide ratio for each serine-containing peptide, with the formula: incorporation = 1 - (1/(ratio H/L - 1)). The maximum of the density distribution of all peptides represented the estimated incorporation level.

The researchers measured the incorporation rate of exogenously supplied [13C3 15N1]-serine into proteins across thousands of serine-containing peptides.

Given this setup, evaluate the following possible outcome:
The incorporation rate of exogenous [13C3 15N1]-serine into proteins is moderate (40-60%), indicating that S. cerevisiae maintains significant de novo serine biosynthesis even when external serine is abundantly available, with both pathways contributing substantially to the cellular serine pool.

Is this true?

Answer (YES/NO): NO